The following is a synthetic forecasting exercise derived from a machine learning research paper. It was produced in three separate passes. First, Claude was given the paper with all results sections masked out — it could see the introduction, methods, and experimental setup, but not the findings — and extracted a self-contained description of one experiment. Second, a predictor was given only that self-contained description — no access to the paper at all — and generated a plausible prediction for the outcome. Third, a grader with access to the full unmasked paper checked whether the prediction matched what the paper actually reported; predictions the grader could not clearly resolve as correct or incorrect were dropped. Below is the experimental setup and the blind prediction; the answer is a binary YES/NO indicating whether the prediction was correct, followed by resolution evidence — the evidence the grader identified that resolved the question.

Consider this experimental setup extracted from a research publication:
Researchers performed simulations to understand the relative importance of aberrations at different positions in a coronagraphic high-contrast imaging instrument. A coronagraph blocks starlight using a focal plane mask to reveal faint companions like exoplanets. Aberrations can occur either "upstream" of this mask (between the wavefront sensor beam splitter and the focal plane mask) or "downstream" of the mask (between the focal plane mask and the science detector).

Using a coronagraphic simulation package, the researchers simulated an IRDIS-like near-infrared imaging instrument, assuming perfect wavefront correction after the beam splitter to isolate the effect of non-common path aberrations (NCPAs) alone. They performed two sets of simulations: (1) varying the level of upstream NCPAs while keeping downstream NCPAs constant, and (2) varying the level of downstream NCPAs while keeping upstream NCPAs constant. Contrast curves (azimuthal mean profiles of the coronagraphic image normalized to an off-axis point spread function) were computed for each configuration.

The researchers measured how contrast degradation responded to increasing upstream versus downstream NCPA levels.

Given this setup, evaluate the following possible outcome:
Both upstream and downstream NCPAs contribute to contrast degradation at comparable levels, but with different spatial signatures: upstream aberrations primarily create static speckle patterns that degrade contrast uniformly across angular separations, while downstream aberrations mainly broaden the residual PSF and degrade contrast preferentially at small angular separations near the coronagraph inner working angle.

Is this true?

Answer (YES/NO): NO